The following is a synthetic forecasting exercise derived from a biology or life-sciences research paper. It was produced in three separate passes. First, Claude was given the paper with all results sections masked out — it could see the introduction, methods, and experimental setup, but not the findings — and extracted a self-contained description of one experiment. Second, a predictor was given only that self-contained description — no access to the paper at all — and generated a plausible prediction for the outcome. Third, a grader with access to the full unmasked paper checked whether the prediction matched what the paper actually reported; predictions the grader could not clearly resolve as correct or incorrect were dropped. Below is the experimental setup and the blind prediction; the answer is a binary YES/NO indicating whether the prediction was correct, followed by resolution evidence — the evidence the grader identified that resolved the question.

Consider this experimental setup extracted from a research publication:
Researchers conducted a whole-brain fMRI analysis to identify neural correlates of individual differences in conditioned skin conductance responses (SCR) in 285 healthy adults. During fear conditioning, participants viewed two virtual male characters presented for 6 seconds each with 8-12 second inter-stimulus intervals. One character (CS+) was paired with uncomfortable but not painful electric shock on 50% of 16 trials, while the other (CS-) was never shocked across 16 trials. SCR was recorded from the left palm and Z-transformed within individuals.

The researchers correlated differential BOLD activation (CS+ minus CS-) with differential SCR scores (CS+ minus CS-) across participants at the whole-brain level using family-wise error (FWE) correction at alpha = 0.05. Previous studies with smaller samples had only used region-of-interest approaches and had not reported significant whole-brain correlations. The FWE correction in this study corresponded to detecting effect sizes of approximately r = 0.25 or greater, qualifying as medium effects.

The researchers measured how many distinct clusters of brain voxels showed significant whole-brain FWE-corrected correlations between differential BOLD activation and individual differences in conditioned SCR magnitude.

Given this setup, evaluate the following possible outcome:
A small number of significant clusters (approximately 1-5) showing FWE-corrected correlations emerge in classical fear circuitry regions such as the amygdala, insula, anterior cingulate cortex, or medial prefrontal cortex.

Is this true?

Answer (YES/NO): NO